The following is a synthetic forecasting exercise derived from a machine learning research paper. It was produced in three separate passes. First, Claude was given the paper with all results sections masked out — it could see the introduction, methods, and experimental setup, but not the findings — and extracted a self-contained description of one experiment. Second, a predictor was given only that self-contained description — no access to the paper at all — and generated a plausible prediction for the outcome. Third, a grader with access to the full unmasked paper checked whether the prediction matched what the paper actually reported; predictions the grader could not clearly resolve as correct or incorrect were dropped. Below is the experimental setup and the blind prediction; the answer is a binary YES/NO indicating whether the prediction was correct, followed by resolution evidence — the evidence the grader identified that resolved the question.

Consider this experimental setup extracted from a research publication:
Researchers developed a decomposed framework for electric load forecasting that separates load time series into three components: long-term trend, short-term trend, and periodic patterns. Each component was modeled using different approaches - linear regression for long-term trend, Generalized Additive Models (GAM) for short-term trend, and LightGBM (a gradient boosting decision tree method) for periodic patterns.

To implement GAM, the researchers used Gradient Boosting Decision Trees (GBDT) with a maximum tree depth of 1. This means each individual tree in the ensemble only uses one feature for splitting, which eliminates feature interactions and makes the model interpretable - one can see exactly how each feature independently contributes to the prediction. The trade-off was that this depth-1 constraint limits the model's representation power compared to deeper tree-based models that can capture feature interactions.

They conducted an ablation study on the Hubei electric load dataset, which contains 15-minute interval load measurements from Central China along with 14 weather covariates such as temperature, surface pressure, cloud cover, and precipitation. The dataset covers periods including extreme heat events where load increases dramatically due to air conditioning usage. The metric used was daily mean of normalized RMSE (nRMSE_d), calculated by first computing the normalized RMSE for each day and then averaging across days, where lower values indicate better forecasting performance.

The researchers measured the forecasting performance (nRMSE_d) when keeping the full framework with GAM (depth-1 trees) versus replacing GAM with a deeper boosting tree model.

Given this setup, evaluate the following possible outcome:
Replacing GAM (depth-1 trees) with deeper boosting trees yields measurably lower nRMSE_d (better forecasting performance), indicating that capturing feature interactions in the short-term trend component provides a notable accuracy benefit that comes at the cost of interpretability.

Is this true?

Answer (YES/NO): YES